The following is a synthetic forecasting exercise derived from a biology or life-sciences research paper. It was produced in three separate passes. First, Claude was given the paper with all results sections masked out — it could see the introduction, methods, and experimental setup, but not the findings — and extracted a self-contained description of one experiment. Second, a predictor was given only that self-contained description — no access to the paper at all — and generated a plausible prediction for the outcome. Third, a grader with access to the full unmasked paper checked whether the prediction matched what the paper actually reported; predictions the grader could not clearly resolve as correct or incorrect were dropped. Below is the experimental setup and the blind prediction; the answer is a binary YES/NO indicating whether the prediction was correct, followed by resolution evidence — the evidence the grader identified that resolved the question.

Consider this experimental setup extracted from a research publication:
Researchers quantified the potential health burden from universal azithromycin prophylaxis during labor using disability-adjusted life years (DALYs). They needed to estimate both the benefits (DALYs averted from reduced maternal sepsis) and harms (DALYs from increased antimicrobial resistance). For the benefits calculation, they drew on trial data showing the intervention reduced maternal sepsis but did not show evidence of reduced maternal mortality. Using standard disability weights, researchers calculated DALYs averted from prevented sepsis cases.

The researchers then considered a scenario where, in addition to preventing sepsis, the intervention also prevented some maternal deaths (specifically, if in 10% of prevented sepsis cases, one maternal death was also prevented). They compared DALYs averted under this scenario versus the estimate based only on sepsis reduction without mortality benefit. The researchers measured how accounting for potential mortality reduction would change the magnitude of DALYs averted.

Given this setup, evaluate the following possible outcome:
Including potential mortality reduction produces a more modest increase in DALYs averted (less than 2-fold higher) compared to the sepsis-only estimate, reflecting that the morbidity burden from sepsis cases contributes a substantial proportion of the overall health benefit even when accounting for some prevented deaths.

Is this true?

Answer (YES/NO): NO